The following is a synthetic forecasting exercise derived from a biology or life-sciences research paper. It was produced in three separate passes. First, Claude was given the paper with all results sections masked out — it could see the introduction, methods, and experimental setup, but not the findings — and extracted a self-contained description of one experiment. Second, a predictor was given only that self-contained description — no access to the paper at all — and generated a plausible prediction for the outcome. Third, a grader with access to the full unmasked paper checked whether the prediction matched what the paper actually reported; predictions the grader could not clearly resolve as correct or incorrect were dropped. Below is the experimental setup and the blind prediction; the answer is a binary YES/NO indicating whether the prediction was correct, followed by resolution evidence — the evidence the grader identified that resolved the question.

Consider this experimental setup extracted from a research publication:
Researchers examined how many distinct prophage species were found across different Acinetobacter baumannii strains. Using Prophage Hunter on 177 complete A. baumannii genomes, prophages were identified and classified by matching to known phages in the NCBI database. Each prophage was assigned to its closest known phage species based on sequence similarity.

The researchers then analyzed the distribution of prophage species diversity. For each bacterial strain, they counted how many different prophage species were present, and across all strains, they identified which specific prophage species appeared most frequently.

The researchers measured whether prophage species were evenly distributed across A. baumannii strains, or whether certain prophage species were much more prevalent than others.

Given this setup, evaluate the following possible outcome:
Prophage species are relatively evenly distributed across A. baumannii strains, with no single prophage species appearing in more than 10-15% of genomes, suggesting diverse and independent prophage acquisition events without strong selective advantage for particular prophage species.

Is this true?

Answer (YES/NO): NO